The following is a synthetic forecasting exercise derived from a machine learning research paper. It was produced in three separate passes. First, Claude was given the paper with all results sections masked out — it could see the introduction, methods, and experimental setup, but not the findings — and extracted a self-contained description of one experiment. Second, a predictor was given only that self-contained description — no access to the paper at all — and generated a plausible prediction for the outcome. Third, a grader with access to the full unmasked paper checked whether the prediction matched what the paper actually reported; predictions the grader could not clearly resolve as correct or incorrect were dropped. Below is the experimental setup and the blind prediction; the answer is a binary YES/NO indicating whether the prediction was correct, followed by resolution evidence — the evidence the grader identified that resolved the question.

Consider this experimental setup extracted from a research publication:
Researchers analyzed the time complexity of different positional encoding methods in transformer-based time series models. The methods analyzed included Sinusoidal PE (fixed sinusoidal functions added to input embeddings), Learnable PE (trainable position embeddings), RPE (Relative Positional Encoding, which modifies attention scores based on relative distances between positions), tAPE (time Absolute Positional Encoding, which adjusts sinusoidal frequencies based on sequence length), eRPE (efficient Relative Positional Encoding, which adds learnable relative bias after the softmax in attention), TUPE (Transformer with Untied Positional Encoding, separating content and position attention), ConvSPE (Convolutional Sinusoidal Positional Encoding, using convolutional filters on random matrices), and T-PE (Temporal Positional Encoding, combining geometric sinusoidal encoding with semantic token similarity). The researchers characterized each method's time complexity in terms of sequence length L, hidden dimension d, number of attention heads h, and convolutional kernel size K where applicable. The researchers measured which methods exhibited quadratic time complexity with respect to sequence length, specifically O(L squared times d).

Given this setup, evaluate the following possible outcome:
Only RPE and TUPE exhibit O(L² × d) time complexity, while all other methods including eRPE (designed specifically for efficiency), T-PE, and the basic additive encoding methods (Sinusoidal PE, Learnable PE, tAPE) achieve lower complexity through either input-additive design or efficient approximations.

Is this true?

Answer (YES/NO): NO